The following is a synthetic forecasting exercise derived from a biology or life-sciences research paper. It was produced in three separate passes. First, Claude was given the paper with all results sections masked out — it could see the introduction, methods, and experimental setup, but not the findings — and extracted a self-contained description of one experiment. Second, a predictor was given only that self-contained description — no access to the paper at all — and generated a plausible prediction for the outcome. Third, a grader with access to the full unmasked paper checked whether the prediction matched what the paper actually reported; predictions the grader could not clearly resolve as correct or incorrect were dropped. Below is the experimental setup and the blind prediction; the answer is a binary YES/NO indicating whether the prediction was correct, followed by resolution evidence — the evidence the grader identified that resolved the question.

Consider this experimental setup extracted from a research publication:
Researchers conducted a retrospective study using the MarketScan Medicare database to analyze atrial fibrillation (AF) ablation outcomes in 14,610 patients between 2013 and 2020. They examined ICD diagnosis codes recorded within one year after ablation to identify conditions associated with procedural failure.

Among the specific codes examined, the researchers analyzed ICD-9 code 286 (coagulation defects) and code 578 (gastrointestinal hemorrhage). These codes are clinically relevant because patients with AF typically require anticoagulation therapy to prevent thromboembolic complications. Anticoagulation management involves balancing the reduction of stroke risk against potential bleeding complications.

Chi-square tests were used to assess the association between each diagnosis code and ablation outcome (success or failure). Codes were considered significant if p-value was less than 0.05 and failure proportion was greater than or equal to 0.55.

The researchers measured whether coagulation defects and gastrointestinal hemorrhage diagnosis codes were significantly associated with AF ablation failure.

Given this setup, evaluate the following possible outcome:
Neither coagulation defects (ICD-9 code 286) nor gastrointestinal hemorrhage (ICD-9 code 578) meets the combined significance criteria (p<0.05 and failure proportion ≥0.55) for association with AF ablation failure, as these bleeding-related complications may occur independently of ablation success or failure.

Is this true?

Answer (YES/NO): NO